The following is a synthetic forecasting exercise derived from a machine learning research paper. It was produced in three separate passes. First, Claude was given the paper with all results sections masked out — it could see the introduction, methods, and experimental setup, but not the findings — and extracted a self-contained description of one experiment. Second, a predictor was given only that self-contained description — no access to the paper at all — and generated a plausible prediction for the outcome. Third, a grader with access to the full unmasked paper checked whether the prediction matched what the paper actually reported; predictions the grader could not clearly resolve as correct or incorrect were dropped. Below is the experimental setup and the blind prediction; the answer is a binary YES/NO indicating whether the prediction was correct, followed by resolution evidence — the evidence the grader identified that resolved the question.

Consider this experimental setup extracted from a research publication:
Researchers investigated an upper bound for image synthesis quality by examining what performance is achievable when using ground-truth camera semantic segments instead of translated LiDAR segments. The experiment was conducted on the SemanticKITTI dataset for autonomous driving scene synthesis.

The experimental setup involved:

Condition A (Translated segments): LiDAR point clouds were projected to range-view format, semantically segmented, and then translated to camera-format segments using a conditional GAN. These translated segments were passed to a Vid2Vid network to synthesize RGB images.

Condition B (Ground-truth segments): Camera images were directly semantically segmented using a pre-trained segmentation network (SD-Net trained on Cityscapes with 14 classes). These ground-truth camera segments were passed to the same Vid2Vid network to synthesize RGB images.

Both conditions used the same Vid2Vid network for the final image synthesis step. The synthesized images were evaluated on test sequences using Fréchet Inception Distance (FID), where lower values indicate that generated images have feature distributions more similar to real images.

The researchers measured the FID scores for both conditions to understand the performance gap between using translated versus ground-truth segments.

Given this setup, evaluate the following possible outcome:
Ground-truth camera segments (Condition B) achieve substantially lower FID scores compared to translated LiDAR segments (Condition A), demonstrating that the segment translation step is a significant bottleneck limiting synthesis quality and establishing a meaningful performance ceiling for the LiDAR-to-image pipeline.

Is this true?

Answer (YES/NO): YES